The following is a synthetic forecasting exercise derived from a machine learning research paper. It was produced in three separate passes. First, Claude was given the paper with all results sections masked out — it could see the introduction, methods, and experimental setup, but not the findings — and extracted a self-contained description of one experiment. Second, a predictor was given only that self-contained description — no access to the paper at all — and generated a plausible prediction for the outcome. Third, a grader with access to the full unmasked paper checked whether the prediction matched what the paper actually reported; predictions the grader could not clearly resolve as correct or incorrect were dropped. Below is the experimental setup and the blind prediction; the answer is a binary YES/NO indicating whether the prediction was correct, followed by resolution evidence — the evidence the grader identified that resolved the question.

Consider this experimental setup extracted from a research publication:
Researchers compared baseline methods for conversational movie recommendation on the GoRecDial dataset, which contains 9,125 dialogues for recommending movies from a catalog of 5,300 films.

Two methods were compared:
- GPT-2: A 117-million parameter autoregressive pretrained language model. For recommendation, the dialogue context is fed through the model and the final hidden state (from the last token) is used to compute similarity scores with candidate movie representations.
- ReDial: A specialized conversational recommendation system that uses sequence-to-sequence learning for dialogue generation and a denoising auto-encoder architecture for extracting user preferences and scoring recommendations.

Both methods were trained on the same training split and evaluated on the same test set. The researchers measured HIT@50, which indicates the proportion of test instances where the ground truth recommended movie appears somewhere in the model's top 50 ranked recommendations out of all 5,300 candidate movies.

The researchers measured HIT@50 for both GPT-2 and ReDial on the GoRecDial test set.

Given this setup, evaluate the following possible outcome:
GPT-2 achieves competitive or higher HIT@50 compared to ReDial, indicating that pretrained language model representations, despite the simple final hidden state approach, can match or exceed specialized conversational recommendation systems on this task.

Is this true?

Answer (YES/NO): NO